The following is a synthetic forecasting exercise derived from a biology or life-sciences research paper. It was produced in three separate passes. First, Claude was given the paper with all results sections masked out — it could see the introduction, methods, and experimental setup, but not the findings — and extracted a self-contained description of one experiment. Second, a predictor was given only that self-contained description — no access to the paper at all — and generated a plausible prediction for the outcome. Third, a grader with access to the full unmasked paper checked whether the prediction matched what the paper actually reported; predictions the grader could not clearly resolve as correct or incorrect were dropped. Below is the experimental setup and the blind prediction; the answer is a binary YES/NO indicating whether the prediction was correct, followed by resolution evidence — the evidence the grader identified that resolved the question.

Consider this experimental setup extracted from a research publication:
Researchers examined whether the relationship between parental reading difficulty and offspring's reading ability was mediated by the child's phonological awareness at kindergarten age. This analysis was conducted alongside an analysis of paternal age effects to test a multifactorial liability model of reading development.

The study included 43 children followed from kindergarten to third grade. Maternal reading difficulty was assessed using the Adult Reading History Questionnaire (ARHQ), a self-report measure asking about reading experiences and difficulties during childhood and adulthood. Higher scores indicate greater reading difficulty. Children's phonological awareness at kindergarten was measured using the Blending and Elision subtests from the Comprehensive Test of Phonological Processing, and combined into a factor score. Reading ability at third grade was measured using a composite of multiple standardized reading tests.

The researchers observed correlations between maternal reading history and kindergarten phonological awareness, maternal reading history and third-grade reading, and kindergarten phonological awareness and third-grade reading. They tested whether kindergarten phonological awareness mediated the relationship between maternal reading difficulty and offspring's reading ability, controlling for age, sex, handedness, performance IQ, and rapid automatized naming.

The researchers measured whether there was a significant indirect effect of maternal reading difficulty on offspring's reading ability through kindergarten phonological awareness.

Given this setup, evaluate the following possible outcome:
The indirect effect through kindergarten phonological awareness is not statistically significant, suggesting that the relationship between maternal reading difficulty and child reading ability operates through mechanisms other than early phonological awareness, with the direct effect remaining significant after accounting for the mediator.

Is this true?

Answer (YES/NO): NO